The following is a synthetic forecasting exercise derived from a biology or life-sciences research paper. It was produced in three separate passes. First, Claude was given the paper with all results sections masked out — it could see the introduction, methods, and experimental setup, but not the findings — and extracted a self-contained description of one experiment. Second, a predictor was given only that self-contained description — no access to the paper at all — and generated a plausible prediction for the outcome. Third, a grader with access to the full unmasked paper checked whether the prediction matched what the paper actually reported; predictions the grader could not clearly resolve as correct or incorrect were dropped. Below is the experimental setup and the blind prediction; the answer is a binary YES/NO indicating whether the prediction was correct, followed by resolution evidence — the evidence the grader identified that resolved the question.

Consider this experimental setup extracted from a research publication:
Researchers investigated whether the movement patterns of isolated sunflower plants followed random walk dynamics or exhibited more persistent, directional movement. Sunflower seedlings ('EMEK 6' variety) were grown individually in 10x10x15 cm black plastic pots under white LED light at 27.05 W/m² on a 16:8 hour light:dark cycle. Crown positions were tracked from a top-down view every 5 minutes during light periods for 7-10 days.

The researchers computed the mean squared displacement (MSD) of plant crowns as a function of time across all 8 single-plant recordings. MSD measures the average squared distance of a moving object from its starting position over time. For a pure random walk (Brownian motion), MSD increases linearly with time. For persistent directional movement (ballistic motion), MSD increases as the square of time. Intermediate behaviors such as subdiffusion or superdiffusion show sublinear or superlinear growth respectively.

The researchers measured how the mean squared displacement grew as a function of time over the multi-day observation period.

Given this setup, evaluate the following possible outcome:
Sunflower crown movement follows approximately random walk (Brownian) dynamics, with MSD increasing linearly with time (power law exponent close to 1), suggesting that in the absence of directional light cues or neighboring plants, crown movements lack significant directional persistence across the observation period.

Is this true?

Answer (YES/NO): YES